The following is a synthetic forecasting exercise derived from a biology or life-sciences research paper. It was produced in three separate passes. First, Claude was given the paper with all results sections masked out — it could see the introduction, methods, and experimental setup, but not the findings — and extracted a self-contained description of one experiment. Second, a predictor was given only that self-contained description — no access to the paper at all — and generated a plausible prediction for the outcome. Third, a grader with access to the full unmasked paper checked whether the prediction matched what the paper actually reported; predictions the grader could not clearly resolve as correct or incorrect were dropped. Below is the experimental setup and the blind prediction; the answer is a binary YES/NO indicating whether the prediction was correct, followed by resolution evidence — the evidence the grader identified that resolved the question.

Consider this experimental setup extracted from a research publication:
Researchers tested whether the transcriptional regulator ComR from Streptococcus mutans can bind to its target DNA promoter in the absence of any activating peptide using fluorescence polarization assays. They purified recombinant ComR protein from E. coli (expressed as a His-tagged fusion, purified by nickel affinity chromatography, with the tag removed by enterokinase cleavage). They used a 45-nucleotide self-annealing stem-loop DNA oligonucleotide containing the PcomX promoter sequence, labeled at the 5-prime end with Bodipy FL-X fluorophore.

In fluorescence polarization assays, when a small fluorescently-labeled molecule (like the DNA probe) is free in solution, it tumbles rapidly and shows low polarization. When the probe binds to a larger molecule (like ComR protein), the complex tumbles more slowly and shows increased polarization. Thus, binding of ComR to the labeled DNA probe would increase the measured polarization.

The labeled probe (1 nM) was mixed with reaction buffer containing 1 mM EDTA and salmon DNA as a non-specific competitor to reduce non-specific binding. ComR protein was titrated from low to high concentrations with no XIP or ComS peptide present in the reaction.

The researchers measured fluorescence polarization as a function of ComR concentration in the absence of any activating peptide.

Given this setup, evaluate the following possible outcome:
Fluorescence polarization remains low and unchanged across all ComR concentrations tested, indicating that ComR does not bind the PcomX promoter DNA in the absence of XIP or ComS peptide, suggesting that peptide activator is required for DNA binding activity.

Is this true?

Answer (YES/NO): NO